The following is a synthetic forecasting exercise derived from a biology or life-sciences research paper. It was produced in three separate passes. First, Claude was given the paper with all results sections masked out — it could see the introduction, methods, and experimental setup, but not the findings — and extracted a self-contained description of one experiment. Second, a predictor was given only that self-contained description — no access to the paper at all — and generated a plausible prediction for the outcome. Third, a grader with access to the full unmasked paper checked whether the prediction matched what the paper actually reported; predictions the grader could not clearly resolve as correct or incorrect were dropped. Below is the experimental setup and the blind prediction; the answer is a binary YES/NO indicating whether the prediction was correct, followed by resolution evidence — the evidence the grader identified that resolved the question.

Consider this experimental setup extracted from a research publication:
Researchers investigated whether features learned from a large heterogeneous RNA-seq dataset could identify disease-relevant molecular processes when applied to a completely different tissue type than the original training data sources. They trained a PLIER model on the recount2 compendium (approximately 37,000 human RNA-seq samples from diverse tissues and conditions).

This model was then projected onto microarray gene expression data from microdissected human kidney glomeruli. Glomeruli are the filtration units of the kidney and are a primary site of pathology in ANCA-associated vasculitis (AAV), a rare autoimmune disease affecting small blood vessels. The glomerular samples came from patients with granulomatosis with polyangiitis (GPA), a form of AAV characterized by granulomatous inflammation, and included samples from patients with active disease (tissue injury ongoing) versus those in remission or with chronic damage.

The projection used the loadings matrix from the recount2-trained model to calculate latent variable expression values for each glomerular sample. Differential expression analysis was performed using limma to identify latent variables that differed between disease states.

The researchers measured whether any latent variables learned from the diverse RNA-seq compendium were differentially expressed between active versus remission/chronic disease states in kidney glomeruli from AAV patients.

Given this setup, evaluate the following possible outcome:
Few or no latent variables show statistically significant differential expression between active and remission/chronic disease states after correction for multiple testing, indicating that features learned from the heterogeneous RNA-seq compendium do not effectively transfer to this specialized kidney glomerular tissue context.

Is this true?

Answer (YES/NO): NO